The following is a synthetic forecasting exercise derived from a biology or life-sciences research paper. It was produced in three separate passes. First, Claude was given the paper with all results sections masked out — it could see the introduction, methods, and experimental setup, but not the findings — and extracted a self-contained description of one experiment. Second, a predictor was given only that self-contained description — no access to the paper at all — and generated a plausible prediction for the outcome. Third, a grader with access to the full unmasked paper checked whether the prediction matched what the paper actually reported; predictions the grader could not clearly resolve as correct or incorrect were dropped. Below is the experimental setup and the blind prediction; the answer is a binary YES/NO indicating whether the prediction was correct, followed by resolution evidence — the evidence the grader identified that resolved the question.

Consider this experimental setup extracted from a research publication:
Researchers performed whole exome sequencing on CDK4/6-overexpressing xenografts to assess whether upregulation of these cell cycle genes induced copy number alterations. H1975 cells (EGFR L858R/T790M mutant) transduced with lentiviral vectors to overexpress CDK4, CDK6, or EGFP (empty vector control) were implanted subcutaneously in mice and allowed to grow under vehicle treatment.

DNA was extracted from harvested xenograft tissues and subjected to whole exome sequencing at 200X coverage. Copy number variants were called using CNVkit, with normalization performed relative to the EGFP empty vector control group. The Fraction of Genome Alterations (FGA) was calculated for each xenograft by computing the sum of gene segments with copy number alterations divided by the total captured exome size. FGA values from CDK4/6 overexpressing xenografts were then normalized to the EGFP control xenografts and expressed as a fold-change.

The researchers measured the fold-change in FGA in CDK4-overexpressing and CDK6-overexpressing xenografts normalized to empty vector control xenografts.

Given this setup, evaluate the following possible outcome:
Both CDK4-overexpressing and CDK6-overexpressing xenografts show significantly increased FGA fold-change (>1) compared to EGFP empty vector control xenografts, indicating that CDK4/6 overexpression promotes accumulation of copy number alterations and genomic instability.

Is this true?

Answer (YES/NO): YES